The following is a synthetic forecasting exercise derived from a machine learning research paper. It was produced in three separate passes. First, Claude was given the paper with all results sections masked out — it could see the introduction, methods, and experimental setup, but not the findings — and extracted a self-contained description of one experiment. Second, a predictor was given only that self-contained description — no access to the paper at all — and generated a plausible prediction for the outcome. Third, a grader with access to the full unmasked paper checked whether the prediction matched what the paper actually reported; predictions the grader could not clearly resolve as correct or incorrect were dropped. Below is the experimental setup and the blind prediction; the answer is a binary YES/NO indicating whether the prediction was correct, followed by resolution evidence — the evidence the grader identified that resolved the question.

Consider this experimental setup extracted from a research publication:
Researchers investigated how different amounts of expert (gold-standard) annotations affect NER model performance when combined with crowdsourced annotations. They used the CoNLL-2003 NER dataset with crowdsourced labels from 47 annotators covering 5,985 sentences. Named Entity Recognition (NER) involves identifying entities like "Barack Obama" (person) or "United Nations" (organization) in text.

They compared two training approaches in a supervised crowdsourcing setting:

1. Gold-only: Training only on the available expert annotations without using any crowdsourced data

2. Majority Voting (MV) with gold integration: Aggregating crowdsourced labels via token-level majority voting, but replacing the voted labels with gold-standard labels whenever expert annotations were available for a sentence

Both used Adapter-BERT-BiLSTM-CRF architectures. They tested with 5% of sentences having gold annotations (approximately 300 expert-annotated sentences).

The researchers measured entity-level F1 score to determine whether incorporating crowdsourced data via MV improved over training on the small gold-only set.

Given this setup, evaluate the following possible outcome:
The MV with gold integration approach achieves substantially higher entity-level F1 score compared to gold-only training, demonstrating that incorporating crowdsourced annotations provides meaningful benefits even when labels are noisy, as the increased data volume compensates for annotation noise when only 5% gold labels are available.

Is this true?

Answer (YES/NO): NO